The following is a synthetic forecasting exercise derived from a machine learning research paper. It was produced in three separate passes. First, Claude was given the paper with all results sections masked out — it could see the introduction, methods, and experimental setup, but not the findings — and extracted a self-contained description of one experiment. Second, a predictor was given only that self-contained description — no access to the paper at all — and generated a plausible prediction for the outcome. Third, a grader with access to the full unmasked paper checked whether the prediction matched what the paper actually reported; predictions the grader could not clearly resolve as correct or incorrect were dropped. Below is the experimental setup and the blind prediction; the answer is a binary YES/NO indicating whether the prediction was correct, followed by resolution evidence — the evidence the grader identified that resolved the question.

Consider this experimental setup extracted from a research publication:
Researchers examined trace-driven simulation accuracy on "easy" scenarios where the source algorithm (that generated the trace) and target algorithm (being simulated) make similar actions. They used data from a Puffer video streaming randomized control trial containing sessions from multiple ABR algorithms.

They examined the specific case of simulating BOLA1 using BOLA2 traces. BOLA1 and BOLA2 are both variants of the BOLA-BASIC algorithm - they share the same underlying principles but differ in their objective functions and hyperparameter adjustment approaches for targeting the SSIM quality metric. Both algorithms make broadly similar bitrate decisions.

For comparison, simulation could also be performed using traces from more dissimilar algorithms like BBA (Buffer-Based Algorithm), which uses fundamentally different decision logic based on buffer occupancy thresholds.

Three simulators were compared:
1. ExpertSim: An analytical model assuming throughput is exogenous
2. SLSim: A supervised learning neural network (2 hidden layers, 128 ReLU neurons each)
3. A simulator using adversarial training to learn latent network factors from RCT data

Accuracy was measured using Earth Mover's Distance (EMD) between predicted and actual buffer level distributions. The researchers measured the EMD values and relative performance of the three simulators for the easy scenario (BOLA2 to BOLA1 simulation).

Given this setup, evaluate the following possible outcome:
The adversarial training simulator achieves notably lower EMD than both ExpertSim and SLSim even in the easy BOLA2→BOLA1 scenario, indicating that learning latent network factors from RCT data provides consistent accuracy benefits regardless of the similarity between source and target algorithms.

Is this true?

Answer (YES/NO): NO